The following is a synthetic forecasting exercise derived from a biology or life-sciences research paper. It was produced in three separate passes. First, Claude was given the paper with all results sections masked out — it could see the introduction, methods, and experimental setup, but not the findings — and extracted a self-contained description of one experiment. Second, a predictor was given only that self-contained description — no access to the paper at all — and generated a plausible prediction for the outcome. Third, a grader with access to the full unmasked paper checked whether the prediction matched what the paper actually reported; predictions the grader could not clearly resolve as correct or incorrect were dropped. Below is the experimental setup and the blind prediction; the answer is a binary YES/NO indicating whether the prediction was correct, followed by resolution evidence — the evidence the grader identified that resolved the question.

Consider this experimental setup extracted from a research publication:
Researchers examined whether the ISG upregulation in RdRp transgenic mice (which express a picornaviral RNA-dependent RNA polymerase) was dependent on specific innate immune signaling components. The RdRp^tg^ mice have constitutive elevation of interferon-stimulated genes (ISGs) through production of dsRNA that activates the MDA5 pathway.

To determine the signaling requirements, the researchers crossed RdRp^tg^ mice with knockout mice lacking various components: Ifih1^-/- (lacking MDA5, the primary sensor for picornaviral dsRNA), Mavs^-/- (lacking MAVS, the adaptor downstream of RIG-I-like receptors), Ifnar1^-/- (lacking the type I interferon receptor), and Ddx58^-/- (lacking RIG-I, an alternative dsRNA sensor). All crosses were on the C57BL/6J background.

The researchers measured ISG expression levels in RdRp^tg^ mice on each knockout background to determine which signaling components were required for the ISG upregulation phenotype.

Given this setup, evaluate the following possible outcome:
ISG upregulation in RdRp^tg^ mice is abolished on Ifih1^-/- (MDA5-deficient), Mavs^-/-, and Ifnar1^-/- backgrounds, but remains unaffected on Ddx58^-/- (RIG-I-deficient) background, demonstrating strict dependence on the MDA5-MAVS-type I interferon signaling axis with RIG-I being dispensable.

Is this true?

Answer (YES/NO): YES